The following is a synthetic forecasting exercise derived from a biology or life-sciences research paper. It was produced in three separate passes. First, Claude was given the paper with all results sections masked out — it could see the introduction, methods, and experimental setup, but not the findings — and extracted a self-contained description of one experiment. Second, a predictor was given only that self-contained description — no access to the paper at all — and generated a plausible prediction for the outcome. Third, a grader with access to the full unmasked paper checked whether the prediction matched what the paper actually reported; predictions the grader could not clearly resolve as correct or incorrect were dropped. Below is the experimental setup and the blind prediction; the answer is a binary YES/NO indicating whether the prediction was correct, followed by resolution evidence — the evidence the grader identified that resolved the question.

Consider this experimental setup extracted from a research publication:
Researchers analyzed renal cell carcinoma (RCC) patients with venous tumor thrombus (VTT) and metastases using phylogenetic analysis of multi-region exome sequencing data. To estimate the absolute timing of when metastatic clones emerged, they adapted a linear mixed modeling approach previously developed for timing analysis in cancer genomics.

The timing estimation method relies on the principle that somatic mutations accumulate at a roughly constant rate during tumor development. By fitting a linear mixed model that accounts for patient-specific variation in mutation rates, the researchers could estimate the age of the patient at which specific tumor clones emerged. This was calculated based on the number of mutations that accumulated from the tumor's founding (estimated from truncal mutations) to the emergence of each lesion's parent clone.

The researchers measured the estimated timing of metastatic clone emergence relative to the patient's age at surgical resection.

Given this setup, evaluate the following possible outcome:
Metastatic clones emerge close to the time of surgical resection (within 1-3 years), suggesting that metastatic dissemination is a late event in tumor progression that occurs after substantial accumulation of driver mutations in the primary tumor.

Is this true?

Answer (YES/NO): NO